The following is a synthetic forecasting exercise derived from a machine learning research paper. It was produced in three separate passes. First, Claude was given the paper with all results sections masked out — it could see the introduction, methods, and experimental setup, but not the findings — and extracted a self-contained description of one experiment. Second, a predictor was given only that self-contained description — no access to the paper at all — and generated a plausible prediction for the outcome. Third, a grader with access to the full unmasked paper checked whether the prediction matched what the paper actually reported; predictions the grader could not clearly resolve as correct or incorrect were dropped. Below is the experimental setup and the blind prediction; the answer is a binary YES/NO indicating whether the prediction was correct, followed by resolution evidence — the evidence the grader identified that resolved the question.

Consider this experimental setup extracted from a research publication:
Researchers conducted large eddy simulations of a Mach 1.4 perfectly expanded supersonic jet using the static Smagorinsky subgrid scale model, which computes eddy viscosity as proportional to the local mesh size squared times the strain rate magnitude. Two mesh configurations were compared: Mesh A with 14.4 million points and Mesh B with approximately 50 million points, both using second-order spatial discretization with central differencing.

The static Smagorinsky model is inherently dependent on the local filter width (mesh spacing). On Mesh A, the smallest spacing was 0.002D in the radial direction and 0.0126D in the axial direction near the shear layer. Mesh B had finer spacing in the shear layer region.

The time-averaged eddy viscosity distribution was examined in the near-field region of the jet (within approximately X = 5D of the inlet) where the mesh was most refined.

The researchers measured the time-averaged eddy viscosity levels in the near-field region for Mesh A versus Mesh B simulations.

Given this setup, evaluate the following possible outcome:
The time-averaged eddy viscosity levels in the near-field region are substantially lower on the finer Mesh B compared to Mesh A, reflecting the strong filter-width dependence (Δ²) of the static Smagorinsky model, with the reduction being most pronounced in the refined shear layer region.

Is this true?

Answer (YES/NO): YES